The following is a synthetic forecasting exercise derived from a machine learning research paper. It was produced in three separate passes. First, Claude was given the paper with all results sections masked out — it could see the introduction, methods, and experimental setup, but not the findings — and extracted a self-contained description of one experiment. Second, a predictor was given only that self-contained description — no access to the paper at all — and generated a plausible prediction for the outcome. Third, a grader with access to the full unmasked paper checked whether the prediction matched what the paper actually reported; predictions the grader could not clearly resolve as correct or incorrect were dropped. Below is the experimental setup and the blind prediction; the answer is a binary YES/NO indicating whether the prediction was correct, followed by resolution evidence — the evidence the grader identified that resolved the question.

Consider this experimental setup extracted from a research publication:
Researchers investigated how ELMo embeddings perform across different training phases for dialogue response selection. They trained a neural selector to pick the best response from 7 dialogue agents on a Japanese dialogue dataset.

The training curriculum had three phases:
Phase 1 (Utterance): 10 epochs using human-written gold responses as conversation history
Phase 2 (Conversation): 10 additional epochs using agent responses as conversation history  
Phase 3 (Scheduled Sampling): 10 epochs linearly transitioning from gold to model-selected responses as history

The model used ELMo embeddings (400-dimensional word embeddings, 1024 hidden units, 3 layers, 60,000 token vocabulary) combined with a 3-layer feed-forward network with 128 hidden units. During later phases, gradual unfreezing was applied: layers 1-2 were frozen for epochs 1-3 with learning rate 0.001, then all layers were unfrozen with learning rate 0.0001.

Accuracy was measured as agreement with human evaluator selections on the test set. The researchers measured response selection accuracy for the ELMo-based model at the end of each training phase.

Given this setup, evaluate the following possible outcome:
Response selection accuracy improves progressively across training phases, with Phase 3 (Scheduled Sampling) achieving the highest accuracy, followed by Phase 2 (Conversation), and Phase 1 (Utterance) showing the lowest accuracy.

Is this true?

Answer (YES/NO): NO